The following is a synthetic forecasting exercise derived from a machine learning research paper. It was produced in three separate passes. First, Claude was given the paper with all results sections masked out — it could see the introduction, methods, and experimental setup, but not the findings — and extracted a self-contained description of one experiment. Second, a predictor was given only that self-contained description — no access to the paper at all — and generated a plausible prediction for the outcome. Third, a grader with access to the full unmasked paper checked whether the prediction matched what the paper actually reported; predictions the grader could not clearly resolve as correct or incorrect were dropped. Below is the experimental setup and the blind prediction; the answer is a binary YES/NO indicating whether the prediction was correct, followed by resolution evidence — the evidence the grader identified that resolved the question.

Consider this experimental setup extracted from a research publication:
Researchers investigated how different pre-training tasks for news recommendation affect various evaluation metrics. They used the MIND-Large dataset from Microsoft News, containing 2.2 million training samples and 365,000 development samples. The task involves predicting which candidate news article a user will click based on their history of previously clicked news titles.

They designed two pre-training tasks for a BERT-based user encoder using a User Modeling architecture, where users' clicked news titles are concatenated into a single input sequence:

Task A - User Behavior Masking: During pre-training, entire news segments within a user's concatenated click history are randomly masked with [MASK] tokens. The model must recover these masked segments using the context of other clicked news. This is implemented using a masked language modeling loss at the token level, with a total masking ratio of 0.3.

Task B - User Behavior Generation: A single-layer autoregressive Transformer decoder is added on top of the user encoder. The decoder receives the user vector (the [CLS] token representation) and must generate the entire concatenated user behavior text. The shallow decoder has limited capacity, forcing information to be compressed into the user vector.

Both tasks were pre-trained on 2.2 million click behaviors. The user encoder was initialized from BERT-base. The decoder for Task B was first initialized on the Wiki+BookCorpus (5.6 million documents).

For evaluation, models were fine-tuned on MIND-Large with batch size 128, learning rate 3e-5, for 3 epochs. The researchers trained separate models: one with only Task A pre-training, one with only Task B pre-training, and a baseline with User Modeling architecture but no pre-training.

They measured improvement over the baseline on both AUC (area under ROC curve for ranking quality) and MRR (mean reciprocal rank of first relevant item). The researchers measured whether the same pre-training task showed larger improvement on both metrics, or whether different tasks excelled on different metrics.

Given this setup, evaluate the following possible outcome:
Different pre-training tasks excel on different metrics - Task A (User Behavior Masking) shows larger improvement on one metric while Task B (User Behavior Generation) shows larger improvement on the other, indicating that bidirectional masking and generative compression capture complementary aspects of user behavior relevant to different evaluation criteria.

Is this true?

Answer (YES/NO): NO